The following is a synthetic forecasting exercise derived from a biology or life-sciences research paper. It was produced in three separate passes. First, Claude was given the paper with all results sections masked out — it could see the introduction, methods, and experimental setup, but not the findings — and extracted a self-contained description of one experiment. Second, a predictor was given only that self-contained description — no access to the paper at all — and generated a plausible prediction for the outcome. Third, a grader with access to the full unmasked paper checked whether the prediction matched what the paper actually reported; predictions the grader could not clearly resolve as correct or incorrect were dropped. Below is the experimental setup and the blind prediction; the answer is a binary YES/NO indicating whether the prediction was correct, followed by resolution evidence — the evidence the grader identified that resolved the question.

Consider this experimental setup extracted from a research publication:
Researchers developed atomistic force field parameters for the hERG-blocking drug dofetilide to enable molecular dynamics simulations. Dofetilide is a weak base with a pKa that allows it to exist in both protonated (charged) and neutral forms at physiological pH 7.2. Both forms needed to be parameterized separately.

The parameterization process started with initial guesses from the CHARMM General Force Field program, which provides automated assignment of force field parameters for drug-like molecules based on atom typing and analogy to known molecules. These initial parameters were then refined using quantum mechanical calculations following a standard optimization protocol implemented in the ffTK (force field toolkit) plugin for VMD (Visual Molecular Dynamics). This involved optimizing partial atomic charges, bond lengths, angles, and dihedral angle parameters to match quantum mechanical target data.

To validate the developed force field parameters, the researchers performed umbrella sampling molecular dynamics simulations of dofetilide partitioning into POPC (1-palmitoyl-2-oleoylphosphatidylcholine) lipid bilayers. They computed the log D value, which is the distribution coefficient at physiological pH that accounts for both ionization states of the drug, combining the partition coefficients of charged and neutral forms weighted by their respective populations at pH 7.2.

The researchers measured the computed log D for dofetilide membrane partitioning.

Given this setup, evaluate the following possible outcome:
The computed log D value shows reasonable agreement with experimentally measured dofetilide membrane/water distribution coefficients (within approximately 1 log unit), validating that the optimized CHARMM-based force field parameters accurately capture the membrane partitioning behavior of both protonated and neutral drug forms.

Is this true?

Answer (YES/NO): NO